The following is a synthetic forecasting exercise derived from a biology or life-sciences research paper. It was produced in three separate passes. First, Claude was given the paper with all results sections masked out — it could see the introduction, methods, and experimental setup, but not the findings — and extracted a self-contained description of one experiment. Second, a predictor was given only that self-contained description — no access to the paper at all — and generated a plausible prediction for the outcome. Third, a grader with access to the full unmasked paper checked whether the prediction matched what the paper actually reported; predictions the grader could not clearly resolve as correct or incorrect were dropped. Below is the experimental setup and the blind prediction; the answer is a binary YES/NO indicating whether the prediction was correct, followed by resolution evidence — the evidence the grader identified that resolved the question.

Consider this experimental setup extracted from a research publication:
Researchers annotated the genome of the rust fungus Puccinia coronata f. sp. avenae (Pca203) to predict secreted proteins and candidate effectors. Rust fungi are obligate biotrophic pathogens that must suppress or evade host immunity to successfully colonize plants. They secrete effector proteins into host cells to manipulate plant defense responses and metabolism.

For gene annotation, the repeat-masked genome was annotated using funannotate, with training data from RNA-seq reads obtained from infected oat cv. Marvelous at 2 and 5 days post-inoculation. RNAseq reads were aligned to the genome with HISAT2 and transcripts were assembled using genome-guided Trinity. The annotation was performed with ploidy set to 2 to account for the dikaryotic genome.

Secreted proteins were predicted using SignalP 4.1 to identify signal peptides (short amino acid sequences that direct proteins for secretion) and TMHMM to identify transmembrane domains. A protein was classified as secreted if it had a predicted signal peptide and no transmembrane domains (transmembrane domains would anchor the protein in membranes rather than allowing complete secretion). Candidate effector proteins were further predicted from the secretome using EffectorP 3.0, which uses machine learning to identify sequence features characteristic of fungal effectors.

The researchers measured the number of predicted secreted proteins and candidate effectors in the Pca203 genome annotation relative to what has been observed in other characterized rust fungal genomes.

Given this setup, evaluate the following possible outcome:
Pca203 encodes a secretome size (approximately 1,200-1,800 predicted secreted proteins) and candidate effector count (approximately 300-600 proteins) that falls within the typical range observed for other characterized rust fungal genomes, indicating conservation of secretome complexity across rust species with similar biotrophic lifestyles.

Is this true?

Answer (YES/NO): NO